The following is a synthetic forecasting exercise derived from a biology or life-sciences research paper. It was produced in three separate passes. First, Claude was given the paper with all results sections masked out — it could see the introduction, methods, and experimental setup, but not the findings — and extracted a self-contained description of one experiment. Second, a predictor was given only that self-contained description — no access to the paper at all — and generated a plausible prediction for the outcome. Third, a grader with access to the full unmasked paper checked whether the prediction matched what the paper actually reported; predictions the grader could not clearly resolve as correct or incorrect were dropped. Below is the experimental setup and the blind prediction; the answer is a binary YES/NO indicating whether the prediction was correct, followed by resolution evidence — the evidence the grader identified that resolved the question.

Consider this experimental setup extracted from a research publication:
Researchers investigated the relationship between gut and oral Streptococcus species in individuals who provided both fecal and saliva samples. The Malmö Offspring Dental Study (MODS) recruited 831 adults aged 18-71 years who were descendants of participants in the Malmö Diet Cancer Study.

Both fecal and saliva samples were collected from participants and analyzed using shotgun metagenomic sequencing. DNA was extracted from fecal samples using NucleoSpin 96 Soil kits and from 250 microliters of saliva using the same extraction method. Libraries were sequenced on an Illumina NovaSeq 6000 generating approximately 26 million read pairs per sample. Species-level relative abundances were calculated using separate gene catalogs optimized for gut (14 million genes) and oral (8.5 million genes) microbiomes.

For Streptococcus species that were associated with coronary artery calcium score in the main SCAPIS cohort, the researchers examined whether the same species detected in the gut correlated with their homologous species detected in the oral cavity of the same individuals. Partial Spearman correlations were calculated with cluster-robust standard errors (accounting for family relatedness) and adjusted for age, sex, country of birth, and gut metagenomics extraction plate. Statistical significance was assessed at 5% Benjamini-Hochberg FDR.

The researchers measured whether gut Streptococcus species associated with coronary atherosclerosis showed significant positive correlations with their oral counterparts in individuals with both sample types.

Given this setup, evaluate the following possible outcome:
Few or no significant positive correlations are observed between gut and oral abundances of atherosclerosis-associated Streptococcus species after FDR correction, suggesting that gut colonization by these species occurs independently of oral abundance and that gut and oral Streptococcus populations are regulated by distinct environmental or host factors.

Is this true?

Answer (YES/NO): NO